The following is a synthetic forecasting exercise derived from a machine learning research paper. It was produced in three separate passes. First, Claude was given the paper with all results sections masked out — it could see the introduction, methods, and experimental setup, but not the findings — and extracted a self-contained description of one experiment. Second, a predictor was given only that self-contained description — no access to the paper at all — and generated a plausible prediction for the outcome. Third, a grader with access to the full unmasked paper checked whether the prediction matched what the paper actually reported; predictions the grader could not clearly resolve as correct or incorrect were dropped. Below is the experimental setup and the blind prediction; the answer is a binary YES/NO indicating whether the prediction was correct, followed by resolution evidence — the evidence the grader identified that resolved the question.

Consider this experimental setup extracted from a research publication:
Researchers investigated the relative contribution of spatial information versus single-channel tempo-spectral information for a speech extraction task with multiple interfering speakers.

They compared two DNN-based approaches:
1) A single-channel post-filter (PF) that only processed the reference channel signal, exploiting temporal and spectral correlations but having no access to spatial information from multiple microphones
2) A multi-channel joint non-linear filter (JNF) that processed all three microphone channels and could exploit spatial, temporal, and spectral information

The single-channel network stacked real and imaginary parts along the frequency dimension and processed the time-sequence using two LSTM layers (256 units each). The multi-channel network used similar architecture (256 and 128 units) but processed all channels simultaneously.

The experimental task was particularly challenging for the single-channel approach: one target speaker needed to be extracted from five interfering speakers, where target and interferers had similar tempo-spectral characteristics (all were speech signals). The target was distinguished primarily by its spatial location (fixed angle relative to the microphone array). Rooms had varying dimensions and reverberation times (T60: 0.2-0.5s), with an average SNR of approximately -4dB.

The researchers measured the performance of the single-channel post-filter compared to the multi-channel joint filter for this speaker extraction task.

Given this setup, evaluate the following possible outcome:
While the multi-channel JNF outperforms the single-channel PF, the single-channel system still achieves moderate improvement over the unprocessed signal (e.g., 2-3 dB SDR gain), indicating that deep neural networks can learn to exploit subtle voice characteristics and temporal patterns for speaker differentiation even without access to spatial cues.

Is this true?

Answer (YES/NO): NO